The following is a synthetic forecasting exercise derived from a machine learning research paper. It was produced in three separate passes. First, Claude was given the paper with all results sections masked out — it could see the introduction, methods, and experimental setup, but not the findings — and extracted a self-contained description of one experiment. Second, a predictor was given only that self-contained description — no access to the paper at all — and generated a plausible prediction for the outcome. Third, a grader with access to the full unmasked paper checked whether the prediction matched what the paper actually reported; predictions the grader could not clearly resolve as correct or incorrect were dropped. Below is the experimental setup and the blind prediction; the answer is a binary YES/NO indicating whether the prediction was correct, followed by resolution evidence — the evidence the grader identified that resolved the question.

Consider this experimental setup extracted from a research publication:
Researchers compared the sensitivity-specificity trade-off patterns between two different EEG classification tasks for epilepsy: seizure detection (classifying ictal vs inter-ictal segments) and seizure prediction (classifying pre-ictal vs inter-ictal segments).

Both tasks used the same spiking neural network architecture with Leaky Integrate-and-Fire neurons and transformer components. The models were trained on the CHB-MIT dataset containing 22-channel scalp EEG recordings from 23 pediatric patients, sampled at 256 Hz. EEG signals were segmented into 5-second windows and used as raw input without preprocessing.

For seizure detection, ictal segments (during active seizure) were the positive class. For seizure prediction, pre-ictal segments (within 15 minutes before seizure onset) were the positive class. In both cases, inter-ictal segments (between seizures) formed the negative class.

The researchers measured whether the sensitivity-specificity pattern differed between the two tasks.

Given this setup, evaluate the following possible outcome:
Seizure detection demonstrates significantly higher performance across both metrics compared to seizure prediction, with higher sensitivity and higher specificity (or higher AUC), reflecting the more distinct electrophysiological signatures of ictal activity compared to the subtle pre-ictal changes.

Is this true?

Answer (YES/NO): NO